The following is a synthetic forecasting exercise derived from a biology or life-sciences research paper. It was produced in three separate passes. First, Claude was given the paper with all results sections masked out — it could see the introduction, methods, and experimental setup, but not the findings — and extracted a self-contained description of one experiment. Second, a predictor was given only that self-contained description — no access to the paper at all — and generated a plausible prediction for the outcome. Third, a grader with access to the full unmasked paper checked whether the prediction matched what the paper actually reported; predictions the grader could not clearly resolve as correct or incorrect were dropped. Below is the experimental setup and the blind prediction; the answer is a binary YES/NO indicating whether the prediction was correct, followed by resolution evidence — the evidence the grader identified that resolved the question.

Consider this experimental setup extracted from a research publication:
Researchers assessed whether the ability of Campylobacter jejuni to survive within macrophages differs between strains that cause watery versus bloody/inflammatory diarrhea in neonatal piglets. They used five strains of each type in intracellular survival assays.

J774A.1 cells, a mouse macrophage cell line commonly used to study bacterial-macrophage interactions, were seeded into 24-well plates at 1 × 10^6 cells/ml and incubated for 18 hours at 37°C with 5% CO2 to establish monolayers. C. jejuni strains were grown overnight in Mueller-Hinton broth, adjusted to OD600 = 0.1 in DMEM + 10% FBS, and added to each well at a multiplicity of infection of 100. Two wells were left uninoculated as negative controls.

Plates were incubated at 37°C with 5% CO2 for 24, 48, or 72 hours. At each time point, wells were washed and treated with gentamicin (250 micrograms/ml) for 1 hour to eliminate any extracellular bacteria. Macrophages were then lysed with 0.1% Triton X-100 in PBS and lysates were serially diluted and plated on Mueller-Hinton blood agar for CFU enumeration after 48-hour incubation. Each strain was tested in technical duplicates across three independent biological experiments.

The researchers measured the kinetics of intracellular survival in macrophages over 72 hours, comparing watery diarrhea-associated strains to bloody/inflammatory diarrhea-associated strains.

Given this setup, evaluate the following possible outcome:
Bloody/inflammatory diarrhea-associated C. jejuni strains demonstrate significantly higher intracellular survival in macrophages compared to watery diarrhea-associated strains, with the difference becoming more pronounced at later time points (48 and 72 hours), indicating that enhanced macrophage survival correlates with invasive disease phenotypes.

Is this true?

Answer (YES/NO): NO